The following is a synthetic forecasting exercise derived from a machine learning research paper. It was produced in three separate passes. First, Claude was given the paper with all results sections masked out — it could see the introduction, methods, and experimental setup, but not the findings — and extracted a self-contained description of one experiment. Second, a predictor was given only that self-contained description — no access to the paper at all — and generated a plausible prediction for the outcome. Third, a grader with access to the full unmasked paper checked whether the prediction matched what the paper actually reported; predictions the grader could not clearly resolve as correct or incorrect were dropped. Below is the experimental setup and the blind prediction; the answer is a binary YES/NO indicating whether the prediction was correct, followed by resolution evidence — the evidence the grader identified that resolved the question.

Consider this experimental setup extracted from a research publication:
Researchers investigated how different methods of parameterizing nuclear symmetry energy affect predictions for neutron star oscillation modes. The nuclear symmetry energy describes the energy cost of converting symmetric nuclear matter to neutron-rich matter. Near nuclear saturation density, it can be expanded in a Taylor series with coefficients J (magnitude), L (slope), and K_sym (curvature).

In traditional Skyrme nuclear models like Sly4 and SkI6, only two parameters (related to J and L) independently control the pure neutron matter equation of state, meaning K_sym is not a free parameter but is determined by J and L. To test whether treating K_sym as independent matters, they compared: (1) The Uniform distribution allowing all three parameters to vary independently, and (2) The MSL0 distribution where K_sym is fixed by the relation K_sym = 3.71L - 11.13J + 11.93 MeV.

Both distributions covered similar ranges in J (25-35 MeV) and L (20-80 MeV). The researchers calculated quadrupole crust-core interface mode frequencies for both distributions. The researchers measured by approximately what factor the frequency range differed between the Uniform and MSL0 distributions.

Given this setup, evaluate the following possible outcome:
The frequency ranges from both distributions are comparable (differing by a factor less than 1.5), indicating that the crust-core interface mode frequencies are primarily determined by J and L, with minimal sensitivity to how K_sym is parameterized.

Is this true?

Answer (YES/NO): NO